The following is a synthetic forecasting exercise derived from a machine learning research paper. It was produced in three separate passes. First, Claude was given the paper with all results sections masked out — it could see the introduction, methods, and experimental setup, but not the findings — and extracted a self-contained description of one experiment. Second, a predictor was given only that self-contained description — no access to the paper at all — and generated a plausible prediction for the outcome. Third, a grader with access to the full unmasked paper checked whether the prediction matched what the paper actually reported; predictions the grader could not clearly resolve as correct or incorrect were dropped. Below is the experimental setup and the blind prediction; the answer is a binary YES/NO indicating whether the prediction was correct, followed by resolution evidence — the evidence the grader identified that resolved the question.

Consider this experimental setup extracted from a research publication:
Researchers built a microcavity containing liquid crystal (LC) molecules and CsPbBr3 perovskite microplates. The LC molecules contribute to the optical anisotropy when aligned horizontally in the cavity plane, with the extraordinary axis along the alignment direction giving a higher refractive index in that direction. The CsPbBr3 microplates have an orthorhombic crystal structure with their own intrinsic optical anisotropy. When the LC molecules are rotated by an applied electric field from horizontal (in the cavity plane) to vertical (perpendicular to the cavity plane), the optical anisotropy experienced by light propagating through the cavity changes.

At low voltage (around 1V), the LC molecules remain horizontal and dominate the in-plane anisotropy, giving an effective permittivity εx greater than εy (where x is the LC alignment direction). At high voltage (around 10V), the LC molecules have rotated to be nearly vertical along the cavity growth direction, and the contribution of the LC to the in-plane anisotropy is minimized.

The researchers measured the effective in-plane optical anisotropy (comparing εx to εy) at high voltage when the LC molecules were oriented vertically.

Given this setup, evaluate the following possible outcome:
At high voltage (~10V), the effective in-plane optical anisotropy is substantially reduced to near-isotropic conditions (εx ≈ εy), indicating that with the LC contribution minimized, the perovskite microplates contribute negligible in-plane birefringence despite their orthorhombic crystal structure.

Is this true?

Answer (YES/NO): NO